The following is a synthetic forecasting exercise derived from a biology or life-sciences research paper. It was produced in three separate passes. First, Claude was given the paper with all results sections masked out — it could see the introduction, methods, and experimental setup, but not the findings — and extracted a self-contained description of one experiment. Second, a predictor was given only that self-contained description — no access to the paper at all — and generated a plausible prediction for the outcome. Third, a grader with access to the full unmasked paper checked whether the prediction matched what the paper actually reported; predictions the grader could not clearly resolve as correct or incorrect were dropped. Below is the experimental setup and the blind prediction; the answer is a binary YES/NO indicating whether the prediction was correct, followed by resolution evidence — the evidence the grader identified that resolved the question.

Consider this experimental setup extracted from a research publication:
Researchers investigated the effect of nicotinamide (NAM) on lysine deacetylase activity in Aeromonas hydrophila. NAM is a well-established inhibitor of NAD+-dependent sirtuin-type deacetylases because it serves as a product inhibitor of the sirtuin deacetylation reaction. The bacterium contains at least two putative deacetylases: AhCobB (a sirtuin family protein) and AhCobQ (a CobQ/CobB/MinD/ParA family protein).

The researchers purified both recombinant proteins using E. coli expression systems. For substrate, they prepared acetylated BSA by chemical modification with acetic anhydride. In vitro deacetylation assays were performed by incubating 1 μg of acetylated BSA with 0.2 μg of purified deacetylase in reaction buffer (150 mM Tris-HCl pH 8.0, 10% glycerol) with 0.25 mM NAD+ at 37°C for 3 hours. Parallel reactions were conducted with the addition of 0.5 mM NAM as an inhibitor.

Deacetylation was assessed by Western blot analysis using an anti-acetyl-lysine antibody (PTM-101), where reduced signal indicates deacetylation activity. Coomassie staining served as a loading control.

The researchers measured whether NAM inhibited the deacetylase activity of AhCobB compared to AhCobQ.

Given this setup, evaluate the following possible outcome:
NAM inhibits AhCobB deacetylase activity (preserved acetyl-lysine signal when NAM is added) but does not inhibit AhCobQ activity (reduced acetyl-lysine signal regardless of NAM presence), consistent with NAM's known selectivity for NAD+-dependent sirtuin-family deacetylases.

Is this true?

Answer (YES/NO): YES